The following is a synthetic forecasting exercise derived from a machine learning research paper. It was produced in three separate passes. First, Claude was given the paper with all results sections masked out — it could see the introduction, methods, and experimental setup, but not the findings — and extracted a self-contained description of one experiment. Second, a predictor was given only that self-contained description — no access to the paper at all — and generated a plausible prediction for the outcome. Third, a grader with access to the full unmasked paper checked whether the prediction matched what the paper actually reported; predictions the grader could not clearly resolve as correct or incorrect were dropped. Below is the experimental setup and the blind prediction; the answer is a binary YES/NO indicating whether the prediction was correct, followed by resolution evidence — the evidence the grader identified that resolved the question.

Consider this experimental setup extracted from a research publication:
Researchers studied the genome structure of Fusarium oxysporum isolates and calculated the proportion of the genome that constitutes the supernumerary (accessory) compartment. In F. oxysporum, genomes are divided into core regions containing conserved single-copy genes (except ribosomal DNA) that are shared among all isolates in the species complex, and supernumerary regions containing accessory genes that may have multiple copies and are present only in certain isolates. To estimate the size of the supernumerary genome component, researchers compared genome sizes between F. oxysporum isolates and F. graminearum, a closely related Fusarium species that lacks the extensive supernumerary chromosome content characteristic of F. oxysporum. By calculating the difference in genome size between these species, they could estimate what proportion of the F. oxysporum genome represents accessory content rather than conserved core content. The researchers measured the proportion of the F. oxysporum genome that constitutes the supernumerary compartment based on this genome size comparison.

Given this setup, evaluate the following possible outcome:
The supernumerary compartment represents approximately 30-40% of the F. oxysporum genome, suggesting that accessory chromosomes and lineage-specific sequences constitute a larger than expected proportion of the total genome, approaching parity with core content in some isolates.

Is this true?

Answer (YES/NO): YES